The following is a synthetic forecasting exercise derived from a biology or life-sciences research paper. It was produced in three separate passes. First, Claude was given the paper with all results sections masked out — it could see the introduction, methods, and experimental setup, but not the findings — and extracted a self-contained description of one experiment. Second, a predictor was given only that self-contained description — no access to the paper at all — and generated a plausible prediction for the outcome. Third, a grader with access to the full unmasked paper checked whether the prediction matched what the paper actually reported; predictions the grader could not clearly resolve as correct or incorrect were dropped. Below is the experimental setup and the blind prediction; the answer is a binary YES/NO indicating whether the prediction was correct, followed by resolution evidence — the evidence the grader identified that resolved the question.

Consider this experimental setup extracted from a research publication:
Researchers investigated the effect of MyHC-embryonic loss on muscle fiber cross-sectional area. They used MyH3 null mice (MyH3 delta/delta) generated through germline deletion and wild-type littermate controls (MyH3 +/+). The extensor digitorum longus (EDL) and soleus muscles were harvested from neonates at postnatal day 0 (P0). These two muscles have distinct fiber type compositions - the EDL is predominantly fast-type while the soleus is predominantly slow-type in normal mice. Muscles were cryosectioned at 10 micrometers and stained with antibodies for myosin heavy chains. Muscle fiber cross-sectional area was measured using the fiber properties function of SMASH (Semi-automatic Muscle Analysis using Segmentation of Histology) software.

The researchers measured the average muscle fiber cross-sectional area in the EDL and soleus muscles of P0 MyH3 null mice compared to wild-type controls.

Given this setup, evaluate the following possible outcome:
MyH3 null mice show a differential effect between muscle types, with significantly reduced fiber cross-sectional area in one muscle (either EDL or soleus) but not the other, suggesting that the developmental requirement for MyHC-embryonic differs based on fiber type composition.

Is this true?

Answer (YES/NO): YES